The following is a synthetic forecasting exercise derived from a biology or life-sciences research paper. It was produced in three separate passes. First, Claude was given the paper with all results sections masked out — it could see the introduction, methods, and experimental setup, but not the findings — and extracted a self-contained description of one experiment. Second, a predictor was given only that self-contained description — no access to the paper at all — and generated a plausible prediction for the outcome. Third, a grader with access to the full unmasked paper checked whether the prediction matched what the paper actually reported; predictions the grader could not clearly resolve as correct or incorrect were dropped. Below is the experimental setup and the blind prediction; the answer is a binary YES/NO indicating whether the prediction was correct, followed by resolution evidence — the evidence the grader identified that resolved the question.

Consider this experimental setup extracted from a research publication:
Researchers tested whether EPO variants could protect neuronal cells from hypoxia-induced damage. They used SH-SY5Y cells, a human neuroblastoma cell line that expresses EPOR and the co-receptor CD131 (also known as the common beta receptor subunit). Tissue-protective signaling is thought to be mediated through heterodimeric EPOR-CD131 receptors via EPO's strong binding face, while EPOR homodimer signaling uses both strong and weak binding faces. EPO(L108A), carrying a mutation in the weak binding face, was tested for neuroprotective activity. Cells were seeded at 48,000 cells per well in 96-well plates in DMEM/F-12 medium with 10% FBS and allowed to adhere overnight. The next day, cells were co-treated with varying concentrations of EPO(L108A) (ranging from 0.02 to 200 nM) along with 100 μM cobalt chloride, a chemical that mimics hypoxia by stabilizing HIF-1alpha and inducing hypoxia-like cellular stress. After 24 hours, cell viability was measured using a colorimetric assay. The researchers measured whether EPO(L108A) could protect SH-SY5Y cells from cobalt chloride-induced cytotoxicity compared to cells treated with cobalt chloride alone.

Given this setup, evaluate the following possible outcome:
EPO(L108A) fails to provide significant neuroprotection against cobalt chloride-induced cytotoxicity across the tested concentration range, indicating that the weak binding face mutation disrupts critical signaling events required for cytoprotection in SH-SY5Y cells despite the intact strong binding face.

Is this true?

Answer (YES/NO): NO